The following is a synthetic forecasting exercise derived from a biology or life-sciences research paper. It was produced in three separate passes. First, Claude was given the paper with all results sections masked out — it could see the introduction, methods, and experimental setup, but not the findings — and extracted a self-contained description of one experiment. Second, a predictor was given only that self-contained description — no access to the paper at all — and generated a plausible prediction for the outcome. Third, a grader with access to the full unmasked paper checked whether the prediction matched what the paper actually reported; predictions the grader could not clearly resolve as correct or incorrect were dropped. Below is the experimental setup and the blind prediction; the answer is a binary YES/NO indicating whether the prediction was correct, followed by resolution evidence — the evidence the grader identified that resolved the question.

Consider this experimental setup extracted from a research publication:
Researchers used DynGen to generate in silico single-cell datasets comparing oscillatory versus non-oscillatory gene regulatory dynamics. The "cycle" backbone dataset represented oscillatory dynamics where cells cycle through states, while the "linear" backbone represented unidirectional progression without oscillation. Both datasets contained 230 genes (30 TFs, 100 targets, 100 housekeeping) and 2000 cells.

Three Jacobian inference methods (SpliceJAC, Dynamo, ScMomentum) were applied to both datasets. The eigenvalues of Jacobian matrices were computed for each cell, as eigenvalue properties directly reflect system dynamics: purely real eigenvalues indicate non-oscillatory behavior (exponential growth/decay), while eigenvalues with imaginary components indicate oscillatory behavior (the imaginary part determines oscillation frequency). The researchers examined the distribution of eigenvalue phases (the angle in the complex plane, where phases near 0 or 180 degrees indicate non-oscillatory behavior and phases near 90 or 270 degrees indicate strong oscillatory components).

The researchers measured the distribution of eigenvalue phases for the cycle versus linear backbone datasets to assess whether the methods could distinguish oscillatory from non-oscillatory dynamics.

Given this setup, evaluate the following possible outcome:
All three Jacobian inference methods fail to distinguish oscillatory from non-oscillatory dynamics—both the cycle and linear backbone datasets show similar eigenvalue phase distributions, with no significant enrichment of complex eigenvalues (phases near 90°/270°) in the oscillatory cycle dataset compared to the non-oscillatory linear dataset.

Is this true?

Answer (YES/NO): NO